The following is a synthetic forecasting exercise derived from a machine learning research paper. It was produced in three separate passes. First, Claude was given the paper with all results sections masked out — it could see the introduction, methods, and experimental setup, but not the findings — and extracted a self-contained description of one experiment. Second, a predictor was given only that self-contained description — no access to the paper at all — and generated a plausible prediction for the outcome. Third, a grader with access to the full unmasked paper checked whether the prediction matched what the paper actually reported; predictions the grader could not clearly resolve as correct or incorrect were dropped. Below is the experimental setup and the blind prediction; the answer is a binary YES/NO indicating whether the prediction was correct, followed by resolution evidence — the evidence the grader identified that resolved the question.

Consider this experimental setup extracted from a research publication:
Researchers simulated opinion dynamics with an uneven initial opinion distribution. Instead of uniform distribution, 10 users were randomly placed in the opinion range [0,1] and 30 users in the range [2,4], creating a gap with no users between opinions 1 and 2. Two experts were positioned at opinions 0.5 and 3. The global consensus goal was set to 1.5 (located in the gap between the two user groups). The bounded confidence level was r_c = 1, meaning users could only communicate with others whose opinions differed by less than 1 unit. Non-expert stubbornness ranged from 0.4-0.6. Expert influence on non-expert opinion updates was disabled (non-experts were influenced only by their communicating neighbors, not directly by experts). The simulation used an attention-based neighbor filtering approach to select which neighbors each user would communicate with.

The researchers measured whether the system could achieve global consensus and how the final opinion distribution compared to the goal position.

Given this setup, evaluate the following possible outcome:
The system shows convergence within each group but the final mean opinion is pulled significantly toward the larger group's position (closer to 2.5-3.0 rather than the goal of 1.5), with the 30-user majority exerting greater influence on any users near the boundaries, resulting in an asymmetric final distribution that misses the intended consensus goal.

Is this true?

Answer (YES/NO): NO